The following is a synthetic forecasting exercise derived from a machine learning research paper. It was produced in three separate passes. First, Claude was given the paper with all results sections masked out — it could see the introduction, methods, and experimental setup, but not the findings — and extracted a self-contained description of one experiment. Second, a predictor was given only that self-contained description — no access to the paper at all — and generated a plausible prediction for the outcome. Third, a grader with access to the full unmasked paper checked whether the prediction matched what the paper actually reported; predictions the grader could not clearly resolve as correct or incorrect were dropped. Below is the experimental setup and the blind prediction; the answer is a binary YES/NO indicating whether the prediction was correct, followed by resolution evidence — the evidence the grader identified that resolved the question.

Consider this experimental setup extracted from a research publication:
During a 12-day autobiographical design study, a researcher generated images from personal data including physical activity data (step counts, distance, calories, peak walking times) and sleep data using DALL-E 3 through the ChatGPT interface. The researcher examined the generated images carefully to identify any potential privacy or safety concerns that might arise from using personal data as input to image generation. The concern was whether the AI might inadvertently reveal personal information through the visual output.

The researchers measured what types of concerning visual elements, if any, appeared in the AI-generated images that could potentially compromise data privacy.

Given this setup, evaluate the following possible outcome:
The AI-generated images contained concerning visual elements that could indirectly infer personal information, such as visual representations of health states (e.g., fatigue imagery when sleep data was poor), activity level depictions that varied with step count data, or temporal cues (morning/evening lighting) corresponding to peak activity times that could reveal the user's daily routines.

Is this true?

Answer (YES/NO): NO